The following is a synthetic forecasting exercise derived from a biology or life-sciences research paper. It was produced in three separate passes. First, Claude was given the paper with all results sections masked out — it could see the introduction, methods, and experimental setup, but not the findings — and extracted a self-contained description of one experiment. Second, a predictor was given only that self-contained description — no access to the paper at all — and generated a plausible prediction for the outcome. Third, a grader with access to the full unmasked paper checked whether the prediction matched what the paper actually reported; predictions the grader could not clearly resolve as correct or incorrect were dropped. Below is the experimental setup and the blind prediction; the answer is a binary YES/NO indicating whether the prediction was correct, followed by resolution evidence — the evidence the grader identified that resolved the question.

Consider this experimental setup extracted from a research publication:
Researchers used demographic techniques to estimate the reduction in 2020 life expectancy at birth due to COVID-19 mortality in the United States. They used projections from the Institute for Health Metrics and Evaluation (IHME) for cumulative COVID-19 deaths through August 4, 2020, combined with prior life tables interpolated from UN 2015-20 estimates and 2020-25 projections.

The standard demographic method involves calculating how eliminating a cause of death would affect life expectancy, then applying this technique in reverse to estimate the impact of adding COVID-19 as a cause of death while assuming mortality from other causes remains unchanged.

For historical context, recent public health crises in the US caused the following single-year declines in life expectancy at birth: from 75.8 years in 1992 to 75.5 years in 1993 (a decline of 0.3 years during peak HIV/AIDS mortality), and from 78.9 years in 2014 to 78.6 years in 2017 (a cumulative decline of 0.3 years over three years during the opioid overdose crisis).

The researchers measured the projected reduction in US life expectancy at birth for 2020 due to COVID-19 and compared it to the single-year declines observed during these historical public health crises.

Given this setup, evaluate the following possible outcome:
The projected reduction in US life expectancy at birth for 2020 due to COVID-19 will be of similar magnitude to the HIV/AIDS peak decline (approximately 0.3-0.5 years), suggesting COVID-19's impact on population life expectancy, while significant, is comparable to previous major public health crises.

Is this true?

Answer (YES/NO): NO